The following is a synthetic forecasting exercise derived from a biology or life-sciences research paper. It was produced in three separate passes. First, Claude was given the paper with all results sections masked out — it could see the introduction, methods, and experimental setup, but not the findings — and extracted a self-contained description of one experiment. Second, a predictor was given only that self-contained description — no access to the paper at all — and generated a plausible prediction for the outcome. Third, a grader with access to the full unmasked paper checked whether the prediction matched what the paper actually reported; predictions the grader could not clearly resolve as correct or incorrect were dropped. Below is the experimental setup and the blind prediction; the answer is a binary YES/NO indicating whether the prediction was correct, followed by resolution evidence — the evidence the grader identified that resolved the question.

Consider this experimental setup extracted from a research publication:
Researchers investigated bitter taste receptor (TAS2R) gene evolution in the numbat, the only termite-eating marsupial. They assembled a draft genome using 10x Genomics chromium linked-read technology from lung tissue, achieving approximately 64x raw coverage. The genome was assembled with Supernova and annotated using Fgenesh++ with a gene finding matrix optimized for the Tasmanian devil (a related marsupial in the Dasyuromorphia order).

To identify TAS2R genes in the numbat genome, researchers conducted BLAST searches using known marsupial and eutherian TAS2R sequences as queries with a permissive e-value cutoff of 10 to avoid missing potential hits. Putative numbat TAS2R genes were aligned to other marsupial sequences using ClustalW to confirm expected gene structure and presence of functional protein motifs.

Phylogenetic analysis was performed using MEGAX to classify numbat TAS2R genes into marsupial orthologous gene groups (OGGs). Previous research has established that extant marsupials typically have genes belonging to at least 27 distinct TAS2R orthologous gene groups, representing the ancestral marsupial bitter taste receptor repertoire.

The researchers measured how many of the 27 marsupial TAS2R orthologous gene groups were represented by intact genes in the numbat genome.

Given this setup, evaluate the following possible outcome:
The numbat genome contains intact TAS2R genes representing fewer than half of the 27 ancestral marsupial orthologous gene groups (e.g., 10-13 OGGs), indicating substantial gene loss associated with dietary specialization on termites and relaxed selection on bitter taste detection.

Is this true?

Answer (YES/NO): YES